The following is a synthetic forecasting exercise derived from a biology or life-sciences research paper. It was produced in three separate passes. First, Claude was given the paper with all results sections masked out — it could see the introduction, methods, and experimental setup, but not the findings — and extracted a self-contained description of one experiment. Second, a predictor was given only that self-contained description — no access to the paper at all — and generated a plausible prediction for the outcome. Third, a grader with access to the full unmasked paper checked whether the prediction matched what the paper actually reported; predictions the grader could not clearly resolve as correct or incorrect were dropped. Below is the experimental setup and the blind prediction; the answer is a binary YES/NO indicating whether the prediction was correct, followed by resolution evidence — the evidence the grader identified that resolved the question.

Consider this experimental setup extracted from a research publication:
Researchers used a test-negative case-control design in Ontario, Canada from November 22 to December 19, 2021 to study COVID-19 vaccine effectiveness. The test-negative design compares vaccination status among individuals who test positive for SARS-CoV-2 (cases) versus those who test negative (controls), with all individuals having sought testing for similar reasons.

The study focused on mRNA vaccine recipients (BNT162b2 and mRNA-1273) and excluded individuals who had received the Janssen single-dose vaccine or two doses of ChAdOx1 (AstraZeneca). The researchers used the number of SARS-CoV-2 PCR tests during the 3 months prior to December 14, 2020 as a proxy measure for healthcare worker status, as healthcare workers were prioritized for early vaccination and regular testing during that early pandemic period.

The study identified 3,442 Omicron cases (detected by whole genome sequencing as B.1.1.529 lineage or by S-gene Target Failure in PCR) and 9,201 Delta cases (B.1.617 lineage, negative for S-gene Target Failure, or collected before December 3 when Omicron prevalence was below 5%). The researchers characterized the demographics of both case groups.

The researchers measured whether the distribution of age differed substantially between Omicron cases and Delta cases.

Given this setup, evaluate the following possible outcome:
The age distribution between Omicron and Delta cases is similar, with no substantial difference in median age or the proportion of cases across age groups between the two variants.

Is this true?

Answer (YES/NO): NO